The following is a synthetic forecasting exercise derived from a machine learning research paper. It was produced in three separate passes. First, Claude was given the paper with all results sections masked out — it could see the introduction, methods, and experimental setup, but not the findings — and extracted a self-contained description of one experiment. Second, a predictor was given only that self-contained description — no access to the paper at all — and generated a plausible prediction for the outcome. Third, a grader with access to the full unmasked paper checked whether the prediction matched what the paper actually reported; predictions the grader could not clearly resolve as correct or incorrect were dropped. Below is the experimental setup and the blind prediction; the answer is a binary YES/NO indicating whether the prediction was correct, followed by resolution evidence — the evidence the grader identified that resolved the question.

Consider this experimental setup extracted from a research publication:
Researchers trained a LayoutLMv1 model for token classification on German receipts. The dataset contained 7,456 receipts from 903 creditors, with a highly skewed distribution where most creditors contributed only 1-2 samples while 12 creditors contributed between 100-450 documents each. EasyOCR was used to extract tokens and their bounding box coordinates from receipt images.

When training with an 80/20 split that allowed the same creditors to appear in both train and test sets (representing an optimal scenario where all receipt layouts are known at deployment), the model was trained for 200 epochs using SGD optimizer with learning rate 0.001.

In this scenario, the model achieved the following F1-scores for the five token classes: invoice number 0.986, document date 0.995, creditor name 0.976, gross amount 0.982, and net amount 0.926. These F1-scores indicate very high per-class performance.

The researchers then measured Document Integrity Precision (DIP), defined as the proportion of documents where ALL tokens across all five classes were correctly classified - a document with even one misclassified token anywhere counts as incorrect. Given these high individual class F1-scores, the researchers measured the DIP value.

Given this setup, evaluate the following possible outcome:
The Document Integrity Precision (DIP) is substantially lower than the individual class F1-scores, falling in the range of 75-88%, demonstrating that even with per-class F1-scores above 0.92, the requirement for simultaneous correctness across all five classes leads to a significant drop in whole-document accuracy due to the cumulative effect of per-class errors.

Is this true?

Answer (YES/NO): YES